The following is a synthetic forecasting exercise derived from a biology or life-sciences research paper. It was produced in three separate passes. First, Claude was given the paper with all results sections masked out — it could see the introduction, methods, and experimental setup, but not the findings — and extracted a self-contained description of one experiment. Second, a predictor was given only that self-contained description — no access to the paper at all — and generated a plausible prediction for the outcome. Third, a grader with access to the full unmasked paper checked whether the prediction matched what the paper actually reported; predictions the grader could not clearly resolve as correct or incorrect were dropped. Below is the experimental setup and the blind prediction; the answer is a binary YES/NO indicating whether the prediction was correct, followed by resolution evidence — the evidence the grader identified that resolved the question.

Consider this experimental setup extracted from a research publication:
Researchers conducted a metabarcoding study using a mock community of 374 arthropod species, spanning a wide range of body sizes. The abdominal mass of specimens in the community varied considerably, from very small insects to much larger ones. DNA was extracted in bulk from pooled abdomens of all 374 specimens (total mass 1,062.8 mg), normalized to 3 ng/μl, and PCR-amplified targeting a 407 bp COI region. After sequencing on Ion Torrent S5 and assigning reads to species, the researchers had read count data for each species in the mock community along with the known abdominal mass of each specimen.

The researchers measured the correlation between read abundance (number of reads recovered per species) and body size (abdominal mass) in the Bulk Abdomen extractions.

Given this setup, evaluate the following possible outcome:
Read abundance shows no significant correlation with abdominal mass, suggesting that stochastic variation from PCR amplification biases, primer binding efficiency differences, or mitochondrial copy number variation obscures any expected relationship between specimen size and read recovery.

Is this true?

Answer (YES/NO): NO